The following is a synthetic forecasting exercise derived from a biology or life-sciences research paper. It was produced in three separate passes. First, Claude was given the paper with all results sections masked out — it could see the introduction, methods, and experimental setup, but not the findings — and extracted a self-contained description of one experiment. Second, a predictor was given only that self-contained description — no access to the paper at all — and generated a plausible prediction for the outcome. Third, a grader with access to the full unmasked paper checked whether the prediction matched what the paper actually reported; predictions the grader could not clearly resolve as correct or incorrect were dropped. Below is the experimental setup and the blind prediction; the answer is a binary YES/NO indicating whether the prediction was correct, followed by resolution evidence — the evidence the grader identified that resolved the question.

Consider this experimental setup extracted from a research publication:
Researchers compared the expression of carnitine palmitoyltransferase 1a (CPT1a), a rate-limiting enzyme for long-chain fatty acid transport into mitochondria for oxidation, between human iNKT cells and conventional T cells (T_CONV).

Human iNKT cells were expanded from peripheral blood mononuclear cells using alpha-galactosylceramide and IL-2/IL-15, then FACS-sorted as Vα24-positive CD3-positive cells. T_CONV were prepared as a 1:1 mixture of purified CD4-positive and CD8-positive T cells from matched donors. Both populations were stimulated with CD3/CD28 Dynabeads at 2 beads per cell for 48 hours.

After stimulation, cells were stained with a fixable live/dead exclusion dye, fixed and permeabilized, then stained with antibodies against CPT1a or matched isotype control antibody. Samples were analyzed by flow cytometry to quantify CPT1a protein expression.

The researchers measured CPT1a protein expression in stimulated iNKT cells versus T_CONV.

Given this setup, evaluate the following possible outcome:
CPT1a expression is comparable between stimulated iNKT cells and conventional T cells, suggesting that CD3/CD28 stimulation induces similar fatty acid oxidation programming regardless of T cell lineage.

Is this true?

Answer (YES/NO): NO